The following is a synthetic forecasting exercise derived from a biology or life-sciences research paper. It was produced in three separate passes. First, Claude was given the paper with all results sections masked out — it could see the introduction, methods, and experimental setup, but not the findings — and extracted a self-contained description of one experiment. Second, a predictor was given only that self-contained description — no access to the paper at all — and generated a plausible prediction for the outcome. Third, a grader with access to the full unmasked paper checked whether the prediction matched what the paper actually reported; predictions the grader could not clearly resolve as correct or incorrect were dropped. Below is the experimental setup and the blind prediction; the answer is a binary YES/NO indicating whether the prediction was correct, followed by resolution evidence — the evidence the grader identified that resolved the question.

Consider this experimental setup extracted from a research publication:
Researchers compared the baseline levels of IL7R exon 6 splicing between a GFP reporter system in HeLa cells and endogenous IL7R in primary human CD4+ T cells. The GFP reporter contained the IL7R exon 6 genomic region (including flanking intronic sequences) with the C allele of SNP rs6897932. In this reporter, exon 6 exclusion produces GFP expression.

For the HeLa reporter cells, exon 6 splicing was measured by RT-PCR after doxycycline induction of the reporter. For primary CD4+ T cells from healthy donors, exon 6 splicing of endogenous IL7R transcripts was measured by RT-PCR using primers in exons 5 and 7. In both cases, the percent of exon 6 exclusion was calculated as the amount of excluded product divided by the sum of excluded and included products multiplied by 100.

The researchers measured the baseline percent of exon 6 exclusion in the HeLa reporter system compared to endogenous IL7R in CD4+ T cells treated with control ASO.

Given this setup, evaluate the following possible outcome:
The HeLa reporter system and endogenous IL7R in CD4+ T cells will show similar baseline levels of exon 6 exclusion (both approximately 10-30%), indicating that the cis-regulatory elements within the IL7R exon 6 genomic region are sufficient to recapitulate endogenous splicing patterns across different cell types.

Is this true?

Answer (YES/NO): NO